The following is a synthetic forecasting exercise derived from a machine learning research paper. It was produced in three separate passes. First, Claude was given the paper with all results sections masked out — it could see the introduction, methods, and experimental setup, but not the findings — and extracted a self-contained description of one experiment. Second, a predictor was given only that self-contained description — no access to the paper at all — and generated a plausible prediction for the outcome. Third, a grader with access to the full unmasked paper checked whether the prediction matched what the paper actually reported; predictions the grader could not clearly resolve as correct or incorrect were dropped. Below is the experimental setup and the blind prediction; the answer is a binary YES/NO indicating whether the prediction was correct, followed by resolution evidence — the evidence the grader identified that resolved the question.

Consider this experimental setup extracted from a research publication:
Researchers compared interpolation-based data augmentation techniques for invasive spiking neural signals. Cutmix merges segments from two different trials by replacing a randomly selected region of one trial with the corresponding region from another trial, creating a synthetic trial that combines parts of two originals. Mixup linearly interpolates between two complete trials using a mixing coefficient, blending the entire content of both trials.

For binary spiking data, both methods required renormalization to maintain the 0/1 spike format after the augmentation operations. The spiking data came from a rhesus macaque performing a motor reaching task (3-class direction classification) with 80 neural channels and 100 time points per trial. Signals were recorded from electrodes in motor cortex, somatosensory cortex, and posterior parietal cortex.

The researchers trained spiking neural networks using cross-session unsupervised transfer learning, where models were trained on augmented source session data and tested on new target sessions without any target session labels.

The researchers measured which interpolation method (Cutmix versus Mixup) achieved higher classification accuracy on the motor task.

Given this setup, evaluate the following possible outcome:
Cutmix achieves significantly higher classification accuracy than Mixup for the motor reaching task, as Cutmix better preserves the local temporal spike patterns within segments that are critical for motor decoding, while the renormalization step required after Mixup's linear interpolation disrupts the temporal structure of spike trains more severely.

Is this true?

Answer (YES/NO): NO